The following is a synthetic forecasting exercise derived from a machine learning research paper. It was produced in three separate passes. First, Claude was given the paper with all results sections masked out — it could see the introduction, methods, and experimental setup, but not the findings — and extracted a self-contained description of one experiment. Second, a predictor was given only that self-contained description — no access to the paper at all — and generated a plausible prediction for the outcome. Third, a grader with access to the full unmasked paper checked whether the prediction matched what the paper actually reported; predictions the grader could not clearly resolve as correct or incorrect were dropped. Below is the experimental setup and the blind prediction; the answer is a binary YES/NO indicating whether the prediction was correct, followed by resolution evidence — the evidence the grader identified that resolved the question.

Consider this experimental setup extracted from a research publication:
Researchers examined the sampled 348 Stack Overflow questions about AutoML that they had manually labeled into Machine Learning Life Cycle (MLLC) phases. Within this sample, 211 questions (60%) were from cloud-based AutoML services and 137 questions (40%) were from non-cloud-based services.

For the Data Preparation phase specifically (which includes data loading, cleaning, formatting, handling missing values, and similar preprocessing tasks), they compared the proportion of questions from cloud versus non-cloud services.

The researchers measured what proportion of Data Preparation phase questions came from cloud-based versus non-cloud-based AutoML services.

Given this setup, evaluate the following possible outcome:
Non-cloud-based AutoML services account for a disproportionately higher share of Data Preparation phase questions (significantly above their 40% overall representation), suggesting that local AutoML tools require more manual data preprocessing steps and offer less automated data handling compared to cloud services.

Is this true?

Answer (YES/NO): NO